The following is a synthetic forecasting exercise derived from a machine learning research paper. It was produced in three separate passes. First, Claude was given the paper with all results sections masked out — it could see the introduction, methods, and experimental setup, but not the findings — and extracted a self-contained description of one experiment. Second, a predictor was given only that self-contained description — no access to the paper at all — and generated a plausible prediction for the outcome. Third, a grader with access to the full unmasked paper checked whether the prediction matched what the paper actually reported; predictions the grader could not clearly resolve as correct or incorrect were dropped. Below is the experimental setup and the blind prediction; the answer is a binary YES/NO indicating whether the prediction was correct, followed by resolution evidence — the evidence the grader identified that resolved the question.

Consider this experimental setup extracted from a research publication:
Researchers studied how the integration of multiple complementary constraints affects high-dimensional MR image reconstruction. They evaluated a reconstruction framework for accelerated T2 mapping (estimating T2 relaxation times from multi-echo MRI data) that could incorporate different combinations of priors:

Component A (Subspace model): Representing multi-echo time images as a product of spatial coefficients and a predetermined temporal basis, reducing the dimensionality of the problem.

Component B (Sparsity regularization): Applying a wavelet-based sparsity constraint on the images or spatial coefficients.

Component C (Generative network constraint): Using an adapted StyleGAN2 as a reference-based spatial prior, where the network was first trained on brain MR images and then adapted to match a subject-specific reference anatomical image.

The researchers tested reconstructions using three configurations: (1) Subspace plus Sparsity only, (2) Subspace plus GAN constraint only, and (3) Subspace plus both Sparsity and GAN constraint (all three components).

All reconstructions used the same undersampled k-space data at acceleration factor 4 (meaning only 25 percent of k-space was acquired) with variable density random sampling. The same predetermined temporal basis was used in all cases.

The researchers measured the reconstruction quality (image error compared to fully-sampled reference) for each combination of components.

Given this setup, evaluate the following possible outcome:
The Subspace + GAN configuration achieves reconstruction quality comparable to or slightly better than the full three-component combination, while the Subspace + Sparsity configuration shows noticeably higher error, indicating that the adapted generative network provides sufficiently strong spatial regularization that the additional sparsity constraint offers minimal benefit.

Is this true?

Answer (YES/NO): NO